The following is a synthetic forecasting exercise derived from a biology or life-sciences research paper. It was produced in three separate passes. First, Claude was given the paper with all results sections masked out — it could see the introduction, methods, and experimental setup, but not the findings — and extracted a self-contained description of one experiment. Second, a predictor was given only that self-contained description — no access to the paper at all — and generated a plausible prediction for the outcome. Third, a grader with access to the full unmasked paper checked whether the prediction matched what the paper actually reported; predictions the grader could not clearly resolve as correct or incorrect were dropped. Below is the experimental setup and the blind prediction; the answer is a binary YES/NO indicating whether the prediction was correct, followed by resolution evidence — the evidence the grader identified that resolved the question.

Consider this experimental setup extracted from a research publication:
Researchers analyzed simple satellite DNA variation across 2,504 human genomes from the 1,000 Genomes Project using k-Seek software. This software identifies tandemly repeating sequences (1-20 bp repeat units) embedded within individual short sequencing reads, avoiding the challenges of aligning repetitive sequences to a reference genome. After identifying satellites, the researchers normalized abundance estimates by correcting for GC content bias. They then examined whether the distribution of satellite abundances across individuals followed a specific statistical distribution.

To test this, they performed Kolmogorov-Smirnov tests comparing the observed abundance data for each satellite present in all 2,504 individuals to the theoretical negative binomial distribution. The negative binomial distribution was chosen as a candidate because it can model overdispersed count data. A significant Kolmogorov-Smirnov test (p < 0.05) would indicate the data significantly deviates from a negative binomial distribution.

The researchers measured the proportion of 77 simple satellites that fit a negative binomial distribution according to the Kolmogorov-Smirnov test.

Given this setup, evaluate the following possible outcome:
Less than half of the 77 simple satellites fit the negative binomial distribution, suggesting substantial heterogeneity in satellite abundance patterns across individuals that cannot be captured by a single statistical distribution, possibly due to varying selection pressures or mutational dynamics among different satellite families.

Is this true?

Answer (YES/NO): NO